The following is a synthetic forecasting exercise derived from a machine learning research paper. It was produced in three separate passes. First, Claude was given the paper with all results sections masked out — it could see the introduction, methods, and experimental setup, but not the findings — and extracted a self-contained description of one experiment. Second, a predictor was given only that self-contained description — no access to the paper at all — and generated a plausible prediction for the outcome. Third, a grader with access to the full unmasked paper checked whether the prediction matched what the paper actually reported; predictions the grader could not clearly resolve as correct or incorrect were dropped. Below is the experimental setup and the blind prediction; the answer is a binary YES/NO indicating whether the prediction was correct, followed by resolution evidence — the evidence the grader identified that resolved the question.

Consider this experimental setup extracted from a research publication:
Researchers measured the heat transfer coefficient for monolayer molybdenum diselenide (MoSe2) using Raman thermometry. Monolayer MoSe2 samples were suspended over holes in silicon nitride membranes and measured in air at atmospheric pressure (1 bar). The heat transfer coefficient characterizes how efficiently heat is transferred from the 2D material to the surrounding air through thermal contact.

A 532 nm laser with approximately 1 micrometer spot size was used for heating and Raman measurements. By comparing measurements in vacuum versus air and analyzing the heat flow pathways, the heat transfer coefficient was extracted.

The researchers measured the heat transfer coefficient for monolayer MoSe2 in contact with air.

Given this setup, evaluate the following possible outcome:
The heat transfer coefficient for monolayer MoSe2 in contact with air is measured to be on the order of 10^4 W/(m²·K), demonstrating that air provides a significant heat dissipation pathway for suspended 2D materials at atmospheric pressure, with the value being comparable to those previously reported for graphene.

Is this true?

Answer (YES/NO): YES